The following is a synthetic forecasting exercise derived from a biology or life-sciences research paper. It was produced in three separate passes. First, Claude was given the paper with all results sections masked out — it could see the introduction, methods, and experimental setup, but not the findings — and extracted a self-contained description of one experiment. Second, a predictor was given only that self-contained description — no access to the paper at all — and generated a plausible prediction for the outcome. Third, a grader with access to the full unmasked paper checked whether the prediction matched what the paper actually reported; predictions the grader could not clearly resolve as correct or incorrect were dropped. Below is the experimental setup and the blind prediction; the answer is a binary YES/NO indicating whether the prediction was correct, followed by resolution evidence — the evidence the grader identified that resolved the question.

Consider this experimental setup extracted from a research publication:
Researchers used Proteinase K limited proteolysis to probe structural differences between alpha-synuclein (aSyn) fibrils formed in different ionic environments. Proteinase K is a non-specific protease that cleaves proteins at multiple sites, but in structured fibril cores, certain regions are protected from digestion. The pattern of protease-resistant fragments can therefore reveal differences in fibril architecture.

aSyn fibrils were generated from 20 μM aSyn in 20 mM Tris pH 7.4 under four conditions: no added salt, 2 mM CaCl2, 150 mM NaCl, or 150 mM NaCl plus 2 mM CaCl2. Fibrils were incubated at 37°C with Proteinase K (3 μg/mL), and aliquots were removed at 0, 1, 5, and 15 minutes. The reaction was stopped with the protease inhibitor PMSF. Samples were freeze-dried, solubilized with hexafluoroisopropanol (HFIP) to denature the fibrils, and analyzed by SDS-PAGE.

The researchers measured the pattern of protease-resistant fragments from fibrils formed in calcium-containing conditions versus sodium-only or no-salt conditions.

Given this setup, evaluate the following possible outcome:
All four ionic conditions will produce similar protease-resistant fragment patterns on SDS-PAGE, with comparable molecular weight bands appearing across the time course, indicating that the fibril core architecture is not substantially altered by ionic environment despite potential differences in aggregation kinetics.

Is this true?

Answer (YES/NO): NO